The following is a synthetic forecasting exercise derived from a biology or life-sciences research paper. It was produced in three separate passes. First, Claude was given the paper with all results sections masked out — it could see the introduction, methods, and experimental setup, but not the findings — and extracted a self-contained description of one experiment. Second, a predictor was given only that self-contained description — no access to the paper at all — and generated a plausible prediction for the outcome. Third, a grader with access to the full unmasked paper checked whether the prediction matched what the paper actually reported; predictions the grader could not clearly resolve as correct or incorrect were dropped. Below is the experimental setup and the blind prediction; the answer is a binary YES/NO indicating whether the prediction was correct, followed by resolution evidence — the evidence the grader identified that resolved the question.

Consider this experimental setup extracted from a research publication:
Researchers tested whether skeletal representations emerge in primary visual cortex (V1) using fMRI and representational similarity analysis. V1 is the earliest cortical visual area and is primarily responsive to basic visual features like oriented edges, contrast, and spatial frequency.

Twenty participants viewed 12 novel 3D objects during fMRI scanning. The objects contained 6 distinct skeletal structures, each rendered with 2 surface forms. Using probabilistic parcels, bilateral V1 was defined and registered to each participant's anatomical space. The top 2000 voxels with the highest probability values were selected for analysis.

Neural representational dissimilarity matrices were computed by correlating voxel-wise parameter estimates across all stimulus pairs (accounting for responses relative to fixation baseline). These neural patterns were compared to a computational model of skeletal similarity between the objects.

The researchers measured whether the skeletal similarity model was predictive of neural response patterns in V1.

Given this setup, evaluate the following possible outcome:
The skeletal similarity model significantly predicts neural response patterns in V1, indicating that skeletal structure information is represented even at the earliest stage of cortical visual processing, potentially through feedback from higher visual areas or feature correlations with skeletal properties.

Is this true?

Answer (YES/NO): YES